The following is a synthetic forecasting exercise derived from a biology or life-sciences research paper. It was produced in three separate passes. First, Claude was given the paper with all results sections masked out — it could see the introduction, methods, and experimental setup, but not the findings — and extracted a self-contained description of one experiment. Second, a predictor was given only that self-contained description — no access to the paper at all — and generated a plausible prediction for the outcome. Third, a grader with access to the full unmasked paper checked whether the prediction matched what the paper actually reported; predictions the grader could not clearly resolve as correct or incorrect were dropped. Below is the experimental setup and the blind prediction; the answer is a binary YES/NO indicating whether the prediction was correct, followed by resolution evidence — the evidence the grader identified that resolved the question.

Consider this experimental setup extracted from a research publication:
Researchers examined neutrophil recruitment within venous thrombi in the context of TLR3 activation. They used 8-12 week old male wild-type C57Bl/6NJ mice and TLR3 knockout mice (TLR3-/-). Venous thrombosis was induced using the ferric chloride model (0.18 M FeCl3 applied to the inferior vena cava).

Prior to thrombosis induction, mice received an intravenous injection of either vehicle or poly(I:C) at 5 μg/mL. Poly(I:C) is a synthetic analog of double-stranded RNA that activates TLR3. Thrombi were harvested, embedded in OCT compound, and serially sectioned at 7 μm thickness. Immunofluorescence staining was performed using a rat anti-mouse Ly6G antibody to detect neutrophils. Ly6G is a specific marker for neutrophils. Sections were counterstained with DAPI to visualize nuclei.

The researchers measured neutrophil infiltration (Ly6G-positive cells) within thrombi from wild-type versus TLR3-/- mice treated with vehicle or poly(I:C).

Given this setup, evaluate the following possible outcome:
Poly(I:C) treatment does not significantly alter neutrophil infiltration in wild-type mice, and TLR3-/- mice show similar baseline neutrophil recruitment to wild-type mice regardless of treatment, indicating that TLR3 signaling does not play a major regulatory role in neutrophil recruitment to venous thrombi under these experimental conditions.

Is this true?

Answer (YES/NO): NO